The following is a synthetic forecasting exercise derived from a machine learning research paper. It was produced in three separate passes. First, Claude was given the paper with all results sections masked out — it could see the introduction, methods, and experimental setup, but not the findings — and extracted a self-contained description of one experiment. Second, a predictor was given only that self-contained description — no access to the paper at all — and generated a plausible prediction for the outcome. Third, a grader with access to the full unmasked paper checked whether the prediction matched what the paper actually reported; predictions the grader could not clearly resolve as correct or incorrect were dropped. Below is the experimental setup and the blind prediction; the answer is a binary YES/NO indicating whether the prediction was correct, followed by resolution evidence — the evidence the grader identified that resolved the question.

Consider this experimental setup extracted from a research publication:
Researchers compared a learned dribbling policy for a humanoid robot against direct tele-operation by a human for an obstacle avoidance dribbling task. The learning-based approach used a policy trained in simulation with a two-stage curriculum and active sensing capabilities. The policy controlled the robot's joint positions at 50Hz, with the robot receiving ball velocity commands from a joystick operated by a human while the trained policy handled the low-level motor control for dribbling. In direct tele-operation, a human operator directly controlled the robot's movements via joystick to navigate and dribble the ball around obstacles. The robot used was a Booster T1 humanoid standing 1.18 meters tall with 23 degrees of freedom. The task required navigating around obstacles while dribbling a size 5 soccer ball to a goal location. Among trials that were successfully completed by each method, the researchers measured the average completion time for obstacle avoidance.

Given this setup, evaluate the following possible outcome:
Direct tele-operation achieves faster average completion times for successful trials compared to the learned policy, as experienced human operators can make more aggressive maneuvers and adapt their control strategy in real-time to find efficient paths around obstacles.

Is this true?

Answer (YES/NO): YES